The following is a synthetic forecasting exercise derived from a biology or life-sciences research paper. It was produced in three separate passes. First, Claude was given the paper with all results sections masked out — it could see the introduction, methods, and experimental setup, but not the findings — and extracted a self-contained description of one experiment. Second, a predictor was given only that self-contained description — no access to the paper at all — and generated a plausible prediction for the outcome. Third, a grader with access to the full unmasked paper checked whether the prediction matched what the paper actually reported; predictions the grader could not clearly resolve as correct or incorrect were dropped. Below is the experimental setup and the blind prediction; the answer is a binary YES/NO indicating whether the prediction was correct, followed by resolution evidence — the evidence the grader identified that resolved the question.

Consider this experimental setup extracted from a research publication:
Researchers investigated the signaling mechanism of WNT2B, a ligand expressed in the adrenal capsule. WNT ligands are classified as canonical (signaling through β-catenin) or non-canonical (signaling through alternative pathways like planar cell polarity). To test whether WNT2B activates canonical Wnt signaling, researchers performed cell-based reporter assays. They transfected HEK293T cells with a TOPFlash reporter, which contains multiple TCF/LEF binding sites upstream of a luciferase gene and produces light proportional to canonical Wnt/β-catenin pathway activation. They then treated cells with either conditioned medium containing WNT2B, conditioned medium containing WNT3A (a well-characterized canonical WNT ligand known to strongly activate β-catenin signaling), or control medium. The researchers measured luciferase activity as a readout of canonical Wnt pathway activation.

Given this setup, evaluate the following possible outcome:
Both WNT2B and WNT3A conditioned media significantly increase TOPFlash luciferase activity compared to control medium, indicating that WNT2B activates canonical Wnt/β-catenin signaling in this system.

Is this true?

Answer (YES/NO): NO